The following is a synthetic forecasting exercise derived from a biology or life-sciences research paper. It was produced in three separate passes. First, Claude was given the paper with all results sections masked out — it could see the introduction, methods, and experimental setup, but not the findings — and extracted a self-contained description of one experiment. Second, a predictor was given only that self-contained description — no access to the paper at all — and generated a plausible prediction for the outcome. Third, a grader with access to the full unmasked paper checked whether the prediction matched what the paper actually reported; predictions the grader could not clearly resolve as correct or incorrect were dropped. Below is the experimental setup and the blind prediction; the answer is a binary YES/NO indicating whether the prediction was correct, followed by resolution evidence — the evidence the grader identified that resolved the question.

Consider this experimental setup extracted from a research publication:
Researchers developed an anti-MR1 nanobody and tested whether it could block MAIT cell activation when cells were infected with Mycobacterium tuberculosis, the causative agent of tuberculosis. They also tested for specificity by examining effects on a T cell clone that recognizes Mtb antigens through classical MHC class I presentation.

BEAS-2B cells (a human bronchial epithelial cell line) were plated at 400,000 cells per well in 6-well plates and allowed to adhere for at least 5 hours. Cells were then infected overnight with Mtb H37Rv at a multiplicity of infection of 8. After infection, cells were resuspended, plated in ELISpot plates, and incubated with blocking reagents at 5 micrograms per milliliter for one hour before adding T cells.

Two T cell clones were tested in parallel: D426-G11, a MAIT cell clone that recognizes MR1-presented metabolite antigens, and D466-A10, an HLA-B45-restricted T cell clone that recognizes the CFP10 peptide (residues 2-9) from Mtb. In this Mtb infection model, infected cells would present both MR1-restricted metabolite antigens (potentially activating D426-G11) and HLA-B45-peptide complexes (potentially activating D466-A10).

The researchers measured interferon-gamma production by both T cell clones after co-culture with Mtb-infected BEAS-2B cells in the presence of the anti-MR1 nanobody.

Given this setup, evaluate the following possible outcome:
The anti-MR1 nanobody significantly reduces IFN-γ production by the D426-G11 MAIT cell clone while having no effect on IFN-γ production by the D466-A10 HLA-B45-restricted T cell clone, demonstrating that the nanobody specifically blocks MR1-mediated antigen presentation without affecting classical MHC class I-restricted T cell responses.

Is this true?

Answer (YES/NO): YES